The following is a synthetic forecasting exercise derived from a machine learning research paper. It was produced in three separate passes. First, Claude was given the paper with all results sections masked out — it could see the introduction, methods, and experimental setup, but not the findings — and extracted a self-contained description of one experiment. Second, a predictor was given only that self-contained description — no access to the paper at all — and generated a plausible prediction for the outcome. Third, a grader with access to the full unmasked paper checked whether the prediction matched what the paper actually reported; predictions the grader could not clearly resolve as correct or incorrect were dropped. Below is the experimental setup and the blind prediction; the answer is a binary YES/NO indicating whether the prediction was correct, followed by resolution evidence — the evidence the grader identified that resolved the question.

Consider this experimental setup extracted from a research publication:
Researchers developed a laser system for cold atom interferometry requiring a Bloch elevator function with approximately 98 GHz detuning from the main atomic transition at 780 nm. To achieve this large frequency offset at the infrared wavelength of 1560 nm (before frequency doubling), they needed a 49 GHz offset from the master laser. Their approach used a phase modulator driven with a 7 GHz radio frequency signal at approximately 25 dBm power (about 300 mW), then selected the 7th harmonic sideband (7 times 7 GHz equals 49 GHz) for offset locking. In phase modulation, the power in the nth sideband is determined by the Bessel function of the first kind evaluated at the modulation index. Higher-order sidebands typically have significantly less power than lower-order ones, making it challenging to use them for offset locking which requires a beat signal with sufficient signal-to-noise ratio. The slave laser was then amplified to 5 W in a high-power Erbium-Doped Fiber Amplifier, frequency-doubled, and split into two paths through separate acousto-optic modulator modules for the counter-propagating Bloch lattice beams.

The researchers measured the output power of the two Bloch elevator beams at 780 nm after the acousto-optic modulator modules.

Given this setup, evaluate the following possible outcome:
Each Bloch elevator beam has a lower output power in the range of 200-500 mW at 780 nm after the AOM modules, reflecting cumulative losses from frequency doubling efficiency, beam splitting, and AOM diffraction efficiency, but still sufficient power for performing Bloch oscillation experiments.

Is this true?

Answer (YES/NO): NO